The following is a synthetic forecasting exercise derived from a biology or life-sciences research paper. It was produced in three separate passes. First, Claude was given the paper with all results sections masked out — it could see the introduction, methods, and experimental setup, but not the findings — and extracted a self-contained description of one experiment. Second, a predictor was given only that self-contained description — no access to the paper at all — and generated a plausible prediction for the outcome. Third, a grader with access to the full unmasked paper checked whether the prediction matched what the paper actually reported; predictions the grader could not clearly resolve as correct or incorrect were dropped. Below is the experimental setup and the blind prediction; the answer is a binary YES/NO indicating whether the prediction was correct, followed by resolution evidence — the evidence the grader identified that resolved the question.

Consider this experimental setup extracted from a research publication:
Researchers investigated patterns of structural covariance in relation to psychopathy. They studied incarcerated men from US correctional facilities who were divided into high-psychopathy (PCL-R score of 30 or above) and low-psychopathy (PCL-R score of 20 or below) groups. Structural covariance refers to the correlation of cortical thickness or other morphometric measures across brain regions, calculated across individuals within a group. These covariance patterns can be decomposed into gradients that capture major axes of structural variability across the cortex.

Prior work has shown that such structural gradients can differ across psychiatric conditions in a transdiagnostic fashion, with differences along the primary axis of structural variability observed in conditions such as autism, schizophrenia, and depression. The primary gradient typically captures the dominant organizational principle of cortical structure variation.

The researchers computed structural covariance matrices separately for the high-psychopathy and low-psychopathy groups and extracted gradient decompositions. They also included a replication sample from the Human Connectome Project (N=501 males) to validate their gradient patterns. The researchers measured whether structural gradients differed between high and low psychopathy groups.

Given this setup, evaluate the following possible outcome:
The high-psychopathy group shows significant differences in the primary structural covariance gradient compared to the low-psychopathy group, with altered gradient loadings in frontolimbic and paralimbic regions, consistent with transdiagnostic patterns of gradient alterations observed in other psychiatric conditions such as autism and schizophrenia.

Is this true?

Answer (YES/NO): YES